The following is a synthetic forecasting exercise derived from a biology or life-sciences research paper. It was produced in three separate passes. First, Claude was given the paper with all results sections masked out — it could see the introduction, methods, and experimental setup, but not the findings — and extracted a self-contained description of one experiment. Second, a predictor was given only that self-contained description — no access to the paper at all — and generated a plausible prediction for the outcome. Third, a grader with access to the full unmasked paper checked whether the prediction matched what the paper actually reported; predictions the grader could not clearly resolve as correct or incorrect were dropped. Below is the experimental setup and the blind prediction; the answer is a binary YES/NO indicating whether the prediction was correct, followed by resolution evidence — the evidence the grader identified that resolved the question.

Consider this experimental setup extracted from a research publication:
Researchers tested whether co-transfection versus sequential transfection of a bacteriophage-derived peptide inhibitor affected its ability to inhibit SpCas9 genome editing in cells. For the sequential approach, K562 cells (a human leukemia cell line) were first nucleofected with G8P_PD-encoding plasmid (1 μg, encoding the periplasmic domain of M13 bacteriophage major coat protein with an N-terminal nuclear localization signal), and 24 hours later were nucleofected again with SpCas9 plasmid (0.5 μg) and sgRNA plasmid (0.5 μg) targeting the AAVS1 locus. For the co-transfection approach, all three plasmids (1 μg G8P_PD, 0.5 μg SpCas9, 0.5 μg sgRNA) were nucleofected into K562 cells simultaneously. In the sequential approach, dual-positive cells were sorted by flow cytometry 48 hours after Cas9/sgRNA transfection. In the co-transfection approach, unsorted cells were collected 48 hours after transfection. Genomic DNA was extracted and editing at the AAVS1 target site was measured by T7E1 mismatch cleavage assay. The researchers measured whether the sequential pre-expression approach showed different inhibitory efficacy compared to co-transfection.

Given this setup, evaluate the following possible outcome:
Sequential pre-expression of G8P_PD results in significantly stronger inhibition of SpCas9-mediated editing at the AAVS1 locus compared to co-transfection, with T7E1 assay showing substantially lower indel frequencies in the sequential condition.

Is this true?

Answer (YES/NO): YES